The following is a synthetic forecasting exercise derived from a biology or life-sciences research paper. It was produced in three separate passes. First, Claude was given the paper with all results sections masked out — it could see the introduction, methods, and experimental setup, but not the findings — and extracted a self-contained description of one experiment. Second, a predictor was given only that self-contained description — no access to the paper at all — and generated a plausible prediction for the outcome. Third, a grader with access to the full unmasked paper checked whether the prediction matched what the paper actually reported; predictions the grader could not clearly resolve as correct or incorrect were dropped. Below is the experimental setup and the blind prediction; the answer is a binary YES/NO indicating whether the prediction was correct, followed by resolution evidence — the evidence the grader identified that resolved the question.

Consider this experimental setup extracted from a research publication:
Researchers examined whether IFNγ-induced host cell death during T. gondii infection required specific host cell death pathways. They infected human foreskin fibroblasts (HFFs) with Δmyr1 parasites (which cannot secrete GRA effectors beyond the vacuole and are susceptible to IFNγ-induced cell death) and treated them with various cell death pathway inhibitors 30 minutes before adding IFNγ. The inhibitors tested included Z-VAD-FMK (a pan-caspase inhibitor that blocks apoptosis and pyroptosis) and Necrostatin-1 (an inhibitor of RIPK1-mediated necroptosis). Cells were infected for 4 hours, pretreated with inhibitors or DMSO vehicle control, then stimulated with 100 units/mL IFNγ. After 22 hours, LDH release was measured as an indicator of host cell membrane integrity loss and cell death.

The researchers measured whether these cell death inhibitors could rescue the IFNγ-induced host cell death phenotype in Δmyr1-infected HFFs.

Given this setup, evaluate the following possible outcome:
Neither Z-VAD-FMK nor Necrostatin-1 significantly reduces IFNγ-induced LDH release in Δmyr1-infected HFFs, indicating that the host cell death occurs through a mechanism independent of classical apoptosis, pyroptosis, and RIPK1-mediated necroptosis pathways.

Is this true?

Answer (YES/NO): YES